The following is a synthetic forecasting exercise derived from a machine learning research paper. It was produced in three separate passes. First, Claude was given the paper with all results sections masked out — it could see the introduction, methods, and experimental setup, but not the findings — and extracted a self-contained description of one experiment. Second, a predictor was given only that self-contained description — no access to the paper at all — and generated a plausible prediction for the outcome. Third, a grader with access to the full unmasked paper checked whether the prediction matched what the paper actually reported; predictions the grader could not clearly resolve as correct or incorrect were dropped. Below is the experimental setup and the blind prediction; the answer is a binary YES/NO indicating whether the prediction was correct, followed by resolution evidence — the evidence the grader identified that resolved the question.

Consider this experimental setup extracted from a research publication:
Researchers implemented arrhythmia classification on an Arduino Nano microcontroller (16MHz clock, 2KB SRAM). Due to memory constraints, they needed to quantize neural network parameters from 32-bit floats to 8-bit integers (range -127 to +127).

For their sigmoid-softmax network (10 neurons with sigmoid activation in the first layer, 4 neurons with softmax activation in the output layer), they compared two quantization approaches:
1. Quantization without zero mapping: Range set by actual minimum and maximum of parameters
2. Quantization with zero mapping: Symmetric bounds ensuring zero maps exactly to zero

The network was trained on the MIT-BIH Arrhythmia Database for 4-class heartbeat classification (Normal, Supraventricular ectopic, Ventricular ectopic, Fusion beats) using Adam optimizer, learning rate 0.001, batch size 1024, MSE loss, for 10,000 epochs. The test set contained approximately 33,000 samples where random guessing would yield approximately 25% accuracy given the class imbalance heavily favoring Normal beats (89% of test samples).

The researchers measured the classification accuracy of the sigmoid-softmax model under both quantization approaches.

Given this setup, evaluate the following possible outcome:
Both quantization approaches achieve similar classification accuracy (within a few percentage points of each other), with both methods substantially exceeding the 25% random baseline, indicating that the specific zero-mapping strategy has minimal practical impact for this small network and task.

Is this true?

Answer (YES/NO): NO